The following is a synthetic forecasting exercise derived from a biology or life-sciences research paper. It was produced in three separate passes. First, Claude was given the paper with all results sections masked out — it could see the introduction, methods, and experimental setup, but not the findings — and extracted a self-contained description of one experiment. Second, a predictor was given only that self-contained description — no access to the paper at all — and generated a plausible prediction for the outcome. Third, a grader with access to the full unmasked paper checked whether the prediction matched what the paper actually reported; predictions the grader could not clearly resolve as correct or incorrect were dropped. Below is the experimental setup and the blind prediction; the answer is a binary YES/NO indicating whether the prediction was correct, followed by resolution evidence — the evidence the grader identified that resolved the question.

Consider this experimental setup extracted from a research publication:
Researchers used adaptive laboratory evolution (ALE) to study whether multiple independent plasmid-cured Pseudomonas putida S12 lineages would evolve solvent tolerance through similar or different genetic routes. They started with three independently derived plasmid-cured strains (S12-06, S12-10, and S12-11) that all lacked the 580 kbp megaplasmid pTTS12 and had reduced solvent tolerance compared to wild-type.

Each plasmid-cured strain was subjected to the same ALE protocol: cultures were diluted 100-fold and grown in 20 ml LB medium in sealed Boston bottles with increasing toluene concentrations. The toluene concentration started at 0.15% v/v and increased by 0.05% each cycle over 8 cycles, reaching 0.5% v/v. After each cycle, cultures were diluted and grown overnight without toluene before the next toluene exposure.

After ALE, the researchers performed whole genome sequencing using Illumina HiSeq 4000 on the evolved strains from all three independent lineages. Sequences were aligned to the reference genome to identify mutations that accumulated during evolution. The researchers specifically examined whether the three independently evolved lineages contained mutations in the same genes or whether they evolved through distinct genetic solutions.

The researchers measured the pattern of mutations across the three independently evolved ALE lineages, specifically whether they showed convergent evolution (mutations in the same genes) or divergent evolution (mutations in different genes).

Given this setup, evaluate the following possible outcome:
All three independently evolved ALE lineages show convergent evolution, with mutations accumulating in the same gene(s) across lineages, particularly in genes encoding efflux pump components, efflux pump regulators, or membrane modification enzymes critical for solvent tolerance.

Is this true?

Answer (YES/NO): YES